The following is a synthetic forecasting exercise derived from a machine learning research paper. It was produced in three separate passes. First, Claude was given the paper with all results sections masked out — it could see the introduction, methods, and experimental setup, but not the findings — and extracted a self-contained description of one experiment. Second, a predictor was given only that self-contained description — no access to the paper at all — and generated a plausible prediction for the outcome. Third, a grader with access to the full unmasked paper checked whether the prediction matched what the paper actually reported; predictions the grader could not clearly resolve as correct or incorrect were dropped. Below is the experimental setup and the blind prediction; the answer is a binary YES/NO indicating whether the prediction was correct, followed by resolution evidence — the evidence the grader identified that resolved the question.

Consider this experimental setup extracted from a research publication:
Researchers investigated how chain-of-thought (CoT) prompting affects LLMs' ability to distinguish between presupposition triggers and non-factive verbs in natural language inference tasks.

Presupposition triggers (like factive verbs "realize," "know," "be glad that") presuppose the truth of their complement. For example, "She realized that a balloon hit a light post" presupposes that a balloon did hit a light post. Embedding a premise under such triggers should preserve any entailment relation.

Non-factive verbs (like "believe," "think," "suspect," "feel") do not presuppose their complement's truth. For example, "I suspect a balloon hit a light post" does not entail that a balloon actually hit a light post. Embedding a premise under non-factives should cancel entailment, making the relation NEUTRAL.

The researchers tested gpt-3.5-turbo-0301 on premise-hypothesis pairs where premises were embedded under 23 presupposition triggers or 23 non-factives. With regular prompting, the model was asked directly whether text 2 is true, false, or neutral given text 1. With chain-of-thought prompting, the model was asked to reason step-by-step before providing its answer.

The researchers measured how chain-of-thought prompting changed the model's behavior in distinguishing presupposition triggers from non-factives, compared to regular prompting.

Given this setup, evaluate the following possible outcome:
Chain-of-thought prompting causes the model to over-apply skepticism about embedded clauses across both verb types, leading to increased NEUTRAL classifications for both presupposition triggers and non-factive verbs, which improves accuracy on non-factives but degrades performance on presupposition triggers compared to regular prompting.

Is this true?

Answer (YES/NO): NO